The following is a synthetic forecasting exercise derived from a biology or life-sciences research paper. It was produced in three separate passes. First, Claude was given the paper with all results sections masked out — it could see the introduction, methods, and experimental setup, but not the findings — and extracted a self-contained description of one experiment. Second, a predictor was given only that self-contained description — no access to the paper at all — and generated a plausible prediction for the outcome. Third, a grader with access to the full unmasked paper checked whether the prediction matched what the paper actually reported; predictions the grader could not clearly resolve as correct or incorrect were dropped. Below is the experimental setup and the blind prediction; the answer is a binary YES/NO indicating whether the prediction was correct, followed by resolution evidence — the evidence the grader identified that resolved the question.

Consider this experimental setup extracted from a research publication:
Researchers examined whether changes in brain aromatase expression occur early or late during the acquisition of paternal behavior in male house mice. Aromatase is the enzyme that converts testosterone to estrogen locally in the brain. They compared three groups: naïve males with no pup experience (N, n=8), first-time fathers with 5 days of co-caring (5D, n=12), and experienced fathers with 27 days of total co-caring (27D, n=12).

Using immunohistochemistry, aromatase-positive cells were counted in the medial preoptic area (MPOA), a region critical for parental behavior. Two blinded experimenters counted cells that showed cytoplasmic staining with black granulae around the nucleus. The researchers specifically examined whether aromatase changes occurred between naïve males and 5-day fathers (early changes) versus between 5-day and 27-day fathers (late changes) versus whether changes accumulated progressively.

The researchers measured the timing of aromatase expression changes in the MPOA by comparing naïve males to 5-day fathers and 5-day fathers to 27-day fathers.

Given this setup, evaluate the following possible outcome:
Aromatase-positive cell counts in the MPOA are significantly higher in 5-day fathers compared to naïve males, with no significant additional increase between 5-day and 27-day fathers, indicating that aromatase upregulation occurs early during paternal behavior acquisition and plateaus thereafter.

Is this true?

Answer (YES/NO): NO